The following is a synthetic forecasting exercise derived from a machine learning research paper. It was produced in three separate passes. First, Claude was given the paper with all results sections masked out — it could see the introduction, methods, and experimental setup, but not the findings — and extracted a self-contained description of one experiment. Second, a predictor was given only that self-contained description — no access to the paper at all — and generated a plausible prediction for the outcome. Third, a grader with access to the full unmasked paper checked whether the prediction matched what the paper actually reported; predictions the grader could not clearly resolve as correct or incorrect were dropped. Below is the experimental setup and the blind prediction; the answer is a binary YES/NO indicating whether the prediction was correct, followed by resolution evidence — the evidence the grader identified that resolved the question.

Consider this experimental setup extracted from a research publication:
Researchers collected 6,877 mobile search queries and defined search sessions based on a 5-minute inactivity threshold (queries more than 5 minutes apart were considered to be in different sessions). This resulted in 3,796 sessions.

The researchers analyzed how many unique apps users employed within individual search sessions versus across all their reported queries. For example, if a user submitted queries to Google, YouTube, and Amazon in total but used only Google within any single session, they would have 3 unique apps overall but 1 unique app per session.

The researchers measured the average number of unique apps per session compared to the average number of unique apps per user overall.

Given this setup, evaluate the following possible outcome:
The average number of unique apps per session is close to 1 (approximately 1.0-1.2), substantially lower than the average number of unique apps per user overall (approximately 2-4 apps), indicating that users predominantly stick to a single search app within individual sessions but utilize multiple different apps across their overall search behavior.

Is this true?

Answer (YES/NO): NO